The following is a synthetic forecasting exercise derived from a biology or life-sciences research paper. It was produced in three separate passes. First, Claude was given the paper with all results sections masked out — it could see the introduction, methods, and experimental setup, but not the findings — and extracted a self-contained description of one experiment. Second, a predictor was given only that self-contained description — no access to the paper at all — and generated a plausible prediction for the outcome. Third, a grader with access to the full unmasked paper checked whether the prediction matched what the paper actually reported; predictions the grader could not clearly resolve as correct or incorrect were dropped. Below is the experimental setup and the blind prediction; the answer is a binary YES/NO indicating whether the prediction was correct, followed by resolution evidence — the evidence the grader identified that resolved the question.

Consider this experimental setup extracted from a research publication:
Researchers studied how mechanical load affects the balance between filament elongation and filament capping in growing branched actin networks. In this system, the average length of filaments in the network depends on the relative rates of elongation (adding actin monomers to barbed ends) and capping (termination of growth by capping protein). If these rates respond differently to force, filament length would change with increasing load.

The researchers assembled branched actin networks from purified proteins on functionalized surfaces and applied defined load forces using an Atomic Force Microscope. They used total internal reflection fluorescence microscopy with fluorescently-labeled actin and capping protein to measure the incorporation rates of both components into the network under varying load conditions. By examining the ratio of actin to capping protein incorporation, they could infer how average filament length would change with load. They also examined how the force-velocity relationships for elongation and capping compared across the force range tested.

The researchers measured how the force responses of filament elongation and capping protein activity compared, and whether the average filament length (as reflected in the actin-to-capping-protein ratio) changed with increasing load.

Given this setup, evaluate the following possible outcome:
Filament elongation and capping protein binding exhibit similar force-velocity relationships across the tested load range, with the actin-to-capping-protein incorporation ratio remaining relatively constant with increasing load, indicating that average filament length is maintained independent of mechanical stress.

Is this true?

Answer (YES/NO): YES